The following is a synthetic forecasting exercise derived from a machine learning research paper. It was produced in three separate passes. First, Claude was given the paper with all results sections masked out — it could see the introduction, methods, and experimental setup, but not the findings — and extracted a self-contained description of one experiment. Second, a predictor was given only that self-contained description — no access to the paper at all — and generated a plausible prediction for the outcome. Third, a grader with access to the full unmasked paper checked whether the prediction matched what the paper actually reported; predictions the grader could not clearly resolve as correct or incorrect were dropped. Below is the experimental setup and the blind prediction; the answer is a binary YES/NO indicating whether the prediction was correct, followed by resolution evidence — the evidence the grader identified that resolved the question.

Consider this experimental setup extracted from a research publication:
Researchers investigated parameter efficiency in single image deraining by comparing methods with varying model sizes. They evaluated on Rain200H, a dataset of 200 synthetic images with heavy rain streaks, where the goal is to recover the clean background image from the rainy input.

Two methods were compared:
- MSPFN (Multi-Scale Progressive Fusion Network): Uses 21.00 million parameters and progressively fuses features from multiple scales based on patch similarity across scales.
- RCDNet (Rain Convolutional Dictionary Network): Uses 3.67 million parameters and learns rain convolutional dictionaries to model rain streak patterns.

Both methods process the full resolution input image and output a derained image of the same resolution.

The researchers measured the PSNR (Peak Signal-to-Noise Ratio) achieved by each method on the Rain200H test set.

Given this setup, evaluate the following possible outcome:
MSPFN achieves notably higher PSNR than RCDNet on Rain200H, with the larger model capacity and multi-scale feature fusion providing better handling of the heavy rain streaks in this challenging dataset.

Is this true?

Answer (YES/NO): NO